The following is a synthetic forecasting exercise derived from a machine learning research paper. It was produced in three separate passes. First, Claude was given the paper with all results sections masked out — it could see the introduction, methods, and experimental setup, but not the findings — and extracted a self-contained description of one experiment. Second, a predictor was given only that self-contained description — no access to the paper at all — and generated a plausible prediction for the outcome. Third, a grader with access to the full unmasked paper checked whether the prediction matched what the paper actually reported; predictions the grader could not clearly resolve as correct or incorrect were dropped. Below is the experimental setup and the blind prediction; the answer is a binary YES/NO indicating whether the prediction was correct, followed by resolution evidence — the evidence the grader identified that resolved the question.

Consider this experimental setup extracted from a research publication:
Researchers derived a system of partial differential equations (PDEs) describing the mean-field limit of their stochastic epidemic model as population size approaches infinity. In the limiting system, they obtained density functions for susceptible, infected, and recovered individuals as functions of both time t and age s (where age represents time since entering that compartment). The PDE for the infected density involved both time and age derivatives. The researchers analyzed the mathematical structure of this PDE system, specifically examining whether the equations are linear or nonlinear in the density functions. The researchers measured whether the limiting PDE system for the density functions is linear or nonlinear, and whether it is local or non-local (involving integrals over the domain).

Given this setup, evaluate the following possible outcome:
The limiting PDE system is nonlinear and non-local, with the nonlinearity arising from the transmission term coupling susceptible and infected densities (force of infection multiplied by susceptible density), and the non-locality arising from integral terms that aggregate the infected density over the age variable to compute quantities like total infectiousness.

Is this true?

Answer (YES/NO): NO